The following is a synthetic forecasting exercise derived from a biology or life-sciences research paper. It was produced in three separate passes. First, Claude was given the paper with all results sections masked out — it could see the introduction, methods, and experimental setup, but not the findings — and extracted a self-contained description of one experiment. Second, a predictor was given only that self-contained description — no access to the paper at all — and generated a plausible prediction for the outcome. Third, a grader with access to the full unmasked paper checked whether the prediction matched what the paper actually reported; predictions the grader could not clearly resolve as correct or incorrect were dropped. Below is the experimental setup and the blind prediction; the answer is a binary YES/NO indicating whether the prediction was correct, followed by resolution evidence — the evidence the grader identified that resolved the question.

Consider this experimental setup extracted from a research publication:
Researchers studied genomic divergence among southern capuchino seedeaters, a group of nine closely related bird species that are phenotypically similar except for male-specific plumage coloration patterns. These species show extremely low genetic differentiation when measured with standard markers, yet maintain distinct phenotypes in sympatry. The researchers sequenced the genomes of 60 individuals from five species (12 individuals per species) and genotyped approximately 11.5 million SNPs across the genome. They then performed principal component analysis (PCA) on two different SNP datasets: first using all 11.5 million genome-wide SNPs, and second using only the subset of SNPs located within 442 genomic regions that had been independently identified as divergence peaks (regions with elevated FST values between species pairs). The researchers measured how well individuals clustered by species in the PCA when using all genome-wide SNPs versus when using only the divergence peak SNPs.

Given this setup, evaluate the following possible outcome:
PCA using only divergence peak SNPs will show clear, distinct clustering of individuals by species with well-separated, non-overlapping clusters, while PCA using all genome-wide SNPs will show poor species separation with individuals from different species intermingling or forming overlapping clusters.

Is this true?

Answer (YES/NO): NO